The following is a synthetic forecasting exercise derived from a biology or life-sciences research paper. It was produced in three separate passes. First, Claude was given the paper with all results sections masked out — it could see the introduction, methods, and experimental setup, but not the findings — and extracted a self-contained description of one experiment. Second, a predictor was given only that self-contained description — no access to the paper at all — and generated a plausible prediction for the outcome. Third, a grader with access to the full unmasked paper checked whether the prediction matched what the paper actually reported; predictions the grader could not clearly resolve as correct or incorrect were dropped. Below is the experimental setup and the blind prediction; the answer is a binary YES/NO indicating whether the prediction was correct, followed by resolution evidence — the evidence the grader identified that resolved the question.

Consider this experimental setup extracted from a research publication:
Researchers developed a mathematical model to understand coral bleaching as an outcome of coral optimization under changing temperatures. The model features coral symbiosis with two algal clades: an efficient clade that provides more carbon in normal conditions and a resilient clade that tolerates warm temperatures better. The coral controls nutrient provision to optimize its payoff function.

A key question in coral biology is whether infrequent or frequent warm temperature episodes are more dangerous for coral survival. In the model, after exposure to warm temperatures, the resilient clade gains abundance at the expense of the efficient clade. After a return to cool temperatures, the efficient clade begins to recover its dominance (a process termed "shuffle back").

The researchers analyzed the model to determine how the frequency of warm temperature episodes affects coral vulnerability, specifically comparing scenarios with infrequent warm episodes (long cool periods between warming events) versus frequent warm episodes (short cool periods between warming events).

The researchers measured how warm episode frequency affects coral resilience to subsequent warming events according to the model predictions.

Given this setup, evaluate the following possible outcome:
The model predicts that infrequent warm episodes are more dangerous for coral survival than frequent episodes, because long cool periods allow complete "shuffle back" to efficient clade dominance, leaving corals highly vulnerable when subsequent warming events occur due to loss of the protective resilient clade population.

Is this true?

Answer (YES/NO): YES